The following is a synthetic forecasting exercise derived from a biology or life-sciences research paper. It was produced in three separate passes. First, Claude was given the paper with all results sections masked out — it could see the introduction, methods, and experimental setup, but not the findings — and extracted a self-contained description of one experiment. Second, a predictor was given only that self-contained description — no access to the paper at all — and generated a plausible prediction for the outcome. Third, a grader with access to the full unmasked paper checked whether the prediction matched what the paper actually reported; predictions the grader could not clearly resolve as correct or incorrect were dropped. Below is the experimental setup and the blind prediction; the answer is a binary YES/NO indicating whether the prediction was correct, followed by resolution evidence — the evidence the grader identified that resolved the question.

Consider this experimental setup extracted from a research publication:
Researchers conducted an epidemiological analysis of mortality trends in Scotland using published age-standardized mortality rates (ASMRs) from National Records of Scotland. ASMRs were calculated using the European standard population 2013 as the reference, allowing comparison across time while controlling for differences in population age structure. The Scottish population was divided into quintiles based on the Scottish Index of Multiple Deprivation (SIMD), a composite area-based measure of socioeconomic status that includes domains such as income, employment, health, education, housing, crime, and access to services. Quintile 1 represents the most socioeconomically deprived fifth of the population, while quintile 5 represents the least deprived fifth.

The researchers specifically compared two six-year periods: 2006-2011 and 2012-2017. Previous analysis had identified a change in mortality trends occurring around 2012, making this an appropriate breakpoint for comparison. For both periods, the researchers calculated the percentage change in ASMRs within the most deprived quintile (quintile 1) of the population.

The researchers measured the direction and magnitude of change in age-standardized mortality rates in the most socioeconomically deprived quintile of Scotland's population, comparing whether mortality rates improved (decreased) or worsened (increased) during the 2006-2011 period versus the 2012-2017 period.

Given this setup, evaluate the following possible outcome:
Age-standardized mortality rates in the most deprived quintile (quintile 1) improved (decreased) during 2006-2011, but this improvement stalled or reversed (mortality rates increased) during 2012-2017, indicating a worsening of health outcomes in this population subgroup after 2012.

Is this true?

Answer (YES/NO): YES